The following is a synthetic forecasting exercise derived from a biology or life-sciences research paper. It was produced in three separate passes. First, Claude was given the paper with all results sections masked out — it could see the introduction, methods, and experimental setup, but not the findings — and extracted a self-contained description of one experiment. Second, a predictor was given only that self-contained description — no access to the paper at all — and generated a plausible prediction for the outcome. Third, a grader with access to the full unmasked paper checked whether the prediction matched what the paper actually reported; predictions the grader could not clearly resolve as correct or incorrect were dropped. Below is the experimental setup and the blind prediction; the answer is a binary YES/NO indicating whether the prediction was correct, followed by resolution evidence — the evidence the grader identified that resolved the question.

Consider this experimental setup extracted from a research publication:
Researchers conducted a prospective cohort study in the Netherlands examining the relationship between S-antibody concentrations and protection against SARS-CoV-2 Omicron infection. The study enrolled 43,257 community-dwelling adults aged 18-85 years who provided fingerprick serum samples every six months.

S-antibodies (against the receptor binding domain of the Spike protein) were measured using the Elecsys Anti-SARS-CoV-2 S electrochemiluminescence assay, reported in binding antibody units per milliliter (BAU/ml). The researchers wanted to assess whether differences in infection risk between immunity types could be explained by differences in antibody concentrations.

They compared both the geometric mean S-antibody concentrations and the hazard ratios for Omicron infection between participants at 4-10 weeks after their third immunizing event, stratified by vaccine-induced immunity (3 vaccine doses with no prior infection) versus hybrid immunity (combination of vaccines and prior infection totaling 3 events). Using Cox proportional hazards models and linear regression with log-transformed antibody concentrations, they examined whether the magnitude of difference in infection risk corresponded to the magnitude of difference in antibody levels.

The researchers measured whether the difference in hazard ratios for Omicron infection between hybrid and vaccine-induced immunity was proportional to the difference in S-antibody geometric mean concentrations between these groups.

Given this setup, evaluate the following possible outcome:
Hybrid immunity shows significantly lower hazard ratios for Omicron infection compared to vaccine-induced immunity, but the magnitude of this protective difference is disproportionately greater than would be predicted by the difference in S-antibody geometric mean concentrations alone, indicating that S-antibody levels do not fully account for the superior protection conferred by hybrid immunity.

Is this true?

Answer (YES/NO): YES